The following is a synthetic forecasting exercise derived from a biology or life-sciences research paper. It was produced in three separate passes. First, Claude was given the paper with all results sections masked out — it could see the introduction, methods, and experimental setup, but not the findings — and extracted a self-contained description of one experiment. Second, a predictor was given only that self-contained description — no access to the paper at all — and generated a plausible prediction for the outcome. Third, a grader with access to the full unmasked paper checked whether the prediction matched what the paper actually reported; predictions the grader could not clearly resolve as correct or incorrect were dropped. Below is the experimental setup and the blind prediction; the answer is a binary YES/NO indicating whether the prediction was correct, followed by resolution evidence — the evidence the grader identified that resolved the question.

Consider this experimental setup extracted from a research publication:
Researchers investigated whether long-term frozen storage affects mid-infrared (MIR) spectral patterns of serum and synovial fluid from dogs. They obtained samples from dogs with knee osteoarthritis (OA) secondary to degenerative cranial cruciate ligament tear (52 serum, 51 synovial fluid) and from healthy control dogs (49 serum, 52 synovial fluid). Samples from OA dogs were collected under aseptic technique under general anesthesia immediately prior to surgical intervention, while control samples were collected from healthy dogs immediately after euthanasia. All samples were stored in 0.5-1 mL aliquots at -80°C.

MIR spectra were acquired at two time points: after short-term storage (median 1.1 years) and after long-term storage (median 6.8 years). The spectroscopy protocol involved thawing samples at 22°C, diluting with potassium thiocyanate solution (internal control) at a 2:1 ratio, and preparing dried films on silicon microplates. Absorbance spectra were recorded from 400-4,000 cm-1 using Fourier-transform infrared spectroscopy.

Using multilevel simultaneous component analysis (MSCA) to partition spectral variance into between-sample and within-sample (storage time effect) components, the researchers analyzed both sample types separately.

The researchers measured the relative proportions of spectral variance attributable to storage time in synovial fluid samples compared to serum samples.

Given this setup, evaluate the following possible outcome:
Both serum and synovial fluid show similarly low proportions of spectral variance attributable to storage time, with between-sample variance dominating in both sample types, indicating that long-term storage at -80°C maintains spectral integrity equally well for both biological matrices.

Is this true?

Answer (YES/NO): NO